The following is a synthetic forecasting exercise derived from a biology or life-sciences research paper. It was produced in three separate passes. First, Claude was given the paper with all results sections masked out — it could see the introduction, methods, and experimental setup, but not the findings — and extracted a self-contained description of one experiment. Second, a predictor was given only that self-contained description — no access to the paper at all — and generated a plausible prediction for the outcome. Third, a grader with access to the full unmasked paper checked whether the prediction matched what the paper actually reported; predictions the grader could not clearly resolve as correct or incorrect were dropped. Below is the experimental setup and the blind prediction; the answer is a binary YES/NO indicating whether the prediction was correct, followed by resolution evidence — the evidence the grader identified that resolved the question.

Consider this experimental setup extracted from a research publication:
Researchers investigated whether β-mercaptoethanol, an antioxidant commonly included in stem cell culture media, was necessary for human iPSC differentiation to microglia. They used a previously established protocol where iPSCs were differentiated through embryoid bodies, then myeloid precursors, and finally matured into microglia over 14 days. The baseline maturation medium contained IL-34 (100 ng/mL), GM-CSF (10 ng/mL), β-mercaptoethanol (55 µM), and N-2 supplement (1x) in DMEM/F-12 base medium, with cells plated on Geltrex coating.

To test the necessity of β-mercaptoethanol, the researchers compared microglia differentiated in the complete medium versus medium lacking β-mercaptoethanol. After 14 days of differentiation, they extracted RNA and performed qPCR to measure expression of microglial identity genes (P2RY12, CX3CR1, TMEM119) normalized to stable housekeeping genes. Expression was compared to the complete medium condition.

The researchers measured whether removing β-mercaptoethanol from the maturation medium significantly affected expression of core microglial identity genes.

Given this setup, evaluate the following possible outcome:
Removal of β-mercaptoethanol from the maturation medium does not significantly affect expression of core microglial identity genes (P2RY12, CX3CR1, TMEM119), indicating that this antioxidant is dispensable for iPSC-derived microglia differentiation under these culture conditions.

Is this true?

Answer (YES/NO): YES